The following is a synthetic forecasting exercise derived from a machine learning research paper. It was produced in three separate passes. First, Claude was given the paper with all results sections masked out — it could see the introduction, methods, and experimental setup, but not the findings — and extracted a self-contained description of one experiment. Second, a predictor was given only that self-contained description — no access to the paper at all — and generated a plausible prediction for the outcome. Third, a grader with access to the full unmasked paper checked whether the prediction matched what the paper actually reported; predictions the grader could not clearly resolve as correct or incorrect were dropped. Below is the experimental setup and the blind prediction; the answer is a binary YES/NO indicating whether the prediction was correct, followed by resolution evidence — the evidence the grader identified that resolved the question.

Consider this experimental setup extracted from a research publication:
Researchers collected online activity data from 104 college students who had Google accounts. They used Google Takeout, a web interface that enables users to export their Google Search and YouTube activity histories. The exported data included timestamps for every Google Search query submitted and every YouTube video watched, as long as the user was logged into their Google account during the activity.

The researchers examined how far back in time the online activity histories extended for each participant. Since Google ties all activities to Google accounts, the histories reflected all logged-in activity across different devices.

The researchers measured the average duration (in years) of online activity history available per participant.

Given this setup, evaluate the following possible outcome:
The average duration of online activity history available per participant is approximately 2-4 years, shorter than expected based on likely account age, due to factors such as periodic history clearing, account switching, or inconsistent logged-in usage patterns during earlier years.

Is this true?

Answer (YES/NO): NO